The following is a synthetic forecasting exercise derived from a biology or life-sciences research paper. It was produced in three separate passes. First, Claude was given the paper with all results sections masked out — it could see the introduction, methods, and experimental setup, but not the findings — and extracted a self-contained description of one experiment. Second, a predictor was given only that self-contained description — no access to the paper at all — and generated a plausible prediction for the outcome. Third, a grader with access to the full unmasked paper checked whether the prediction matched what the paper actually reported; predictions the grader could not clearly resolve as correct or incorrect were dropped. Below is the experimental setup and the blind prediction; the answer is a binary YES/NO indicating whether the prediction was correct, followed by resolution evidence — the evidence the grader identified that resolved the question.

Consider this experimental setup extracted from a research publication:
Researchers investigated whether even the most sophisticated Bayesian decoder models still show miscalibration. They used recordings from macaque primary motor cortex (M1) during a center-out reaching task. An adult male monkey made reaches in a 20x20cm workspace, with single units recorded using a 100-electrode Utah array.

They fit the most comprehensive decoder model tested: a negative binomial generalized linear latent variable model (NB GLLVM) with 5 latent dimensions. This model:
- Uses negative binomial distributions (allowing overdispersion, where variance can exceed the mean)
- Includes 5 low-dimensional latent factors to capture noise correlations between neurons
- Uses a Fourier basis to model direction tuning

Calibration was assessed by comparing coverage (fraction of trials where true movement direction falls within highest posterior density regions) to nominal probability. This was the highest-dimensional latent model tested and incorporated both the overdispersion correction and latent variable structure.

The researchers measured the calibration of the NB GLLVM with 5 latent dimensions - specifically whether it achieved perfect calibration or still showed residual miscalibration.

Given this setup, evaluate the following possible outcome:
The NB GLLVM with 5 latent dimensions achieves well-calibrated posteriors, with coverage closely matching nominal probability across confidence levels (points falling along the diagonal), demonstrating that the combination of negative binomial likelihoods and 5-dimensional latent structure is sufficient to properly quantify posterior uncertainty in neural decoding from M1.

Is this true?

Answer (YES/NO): NO